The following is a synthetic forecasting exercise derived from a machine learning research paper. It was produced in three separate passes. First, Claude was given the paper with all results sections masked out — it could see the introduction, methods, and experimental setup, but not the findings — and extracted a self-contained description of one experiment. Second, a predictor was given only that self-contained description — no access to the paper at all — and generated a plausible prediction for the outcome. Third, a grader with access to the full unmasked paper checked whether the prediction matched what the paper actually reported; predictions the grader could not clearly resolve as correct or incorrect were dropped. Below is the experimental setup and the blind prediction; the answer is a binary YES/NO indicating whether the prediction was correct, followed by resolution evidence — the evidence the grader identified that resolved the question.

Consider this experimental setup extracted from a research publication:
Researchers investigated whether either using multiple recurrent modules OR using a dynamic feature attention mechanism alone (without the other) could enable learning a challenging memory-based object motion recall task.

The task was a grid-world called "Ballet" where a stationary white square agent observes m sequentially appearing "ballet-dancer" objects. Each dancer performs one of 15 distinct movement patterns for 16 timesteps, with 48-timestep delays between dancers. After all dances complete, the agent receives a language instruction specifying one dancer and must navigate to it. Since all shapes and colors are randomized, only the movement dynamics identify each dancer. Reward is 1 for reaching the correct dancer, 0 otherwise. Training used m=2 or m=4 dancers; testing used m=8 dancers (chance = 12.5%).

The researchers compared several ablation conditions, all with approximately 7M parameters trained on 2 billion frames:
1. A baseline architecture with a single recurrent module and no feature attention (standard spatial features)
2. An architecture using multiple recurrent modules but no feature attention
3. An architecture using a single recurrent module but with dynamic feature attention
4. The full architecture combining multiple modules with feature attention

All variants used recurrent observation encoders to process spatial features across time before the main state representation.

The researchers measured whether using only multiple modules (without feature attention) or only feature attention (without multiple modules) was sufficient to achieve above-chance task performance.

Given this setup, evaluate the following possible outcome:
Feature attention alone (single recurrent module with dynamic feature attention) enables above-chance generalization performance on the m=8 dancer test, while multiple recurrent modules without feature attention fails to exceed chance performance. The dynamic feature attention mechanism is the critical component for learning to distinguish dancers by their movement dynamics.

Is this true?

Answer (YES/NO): NO